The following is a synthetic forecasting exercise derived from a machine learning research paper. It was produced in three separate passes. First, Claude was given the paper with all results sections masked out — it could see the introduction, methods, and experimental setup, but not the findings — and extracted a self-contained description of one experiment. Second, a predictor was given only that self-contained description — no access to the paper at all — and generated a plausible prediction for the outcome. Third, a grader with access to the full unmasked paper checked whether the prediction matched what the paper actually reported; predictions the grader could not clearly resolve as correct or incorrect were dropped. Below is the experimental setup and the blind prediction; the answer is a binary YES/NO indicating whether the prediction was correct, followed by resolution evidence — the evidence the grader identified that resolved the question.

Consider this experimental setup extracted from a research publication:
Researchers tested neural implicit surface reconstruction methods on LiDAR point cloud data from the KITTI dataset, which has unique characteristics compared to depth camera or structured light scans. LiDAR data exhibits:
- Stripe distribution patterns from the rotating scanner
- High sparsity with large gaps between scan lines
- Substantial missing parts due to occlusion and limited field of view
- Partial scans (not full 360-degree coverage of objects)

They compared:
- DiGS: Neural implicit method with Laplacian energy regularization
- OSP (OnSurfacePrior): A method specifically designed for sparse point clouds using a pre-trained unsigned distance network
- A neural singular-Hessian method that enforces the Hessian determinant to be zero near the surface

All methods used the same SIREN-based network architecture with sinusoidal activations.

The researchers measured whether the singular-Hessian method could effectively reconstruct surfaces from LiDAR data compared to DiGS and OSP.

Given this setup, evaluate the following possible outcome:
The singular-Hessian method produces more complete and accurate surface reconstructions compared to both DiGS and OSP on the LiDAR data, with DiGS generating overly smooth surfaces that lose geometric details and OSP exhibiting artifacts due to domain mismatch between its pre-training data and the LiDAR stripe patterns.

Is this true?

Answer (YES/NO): NO